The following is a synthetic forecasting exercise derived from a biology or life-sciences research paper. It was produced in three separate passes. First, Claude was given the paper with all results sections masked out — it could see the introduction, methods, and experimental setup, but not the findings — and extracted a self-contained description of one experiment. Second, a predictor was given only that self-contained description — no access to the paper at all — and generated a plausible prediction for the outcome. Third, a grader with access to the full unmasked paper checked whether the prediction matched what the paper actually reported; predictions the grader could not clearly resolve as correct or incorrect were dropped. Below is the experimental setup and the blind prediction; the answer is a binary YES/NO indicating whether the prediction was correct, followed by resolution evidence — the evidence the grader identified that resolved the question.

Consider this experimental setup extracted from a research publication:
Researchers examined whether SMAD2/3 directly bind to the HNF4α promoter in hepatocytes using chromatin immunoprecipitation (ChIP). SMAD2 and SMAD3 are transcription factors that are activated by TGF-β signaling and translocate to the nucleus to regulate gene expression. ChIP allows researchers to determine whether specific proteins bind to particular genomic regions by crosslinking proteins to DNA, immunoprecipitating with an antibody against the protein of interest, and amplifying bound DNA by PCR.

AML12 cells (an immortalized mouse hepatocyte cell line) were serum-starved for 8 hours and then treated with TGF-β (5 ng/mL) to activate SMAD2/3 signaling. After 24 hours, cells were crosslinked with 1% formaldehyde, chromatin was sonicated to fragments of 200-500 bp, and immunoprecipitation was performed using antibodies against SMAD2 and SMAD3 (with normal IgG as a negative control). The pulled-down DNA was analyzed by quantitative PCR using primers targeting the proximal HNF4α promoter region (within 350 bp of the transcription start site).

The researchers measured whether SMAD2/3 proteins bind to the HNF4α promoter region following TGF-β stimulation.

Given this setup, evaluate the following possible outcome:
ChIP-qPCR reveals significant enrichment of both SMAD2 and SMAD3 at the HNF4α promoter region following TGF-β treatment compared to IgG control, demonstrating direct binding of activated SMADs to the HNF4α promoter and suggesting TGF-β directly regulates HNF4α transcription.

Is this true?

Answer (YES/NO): YES